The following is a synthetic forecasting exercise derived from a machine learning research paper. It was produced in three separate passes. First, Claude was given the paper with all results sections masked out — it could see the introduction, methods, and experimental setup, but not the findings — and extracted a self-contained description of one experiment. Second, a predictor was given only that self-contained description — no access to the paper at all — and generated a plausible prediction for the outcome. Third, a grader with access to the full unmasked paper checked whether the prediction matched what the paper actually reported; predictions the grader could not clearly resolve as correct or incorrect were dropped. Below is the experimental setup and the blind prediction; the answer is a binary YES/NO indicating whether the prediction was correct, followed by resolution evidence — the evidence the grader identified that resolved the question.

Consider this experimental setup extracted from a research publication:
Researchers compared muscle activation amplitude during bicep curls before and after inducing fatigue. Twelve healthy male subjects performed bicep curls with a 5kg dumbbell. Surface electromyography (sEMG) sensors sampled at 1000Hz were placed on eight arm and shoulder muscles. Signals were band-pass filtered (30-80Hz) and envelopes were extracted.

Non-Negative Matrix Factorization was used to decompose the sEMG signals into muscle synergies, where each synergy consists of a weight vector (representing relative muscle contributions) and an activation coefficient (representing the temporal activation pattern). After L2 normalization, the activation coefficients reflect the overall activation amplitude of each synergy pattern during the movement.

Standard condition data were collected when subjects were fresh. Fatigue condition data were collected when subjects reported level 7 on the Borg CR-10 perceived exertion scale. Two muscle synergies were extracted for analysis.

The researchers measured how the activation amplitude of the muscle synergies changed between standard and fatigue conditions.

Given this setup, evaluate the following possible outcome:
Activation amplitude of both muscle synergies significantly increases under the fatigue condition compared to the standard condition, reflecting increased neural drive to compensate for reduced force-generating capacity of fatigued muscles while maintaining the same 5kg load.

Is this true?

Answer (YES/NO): YES